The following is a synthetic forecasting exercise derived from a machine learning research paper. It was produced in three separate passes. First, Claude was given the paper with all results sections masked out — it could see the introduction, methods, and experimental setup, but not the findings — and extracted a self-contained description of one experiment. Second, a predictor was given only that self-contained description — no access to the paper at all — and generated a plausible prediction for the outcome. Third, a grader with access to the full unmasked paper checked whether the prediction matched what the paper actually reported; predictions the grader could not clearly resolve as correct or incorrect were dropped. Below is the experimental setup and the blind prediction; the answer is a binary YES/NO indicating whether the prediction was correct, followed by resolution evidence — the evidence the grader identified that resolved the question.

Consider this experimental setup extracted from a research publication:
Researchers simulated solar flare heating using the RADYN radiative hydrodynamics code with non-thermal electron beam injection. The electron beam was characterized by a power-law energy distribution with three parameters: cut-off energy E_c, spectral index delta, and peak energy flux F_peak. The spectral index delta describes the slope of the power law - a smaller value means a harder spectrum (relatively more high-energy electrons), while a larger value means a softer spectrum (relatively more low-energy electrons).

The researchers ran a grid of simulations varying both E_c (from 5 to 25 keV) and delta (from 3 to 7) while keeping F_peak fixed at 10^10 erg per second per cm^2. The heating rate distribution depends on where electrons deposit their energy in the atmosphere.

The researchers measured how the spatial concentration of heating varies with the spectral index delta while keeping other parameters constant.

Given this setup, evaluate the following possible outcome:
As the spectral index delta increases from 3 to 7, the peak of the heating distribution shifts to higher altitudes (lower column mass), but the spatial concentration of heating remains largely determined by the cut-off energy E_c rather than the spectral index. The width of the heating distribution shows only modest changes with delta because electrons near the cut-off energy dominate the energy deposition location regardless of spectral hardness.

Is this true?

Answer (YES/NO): NO